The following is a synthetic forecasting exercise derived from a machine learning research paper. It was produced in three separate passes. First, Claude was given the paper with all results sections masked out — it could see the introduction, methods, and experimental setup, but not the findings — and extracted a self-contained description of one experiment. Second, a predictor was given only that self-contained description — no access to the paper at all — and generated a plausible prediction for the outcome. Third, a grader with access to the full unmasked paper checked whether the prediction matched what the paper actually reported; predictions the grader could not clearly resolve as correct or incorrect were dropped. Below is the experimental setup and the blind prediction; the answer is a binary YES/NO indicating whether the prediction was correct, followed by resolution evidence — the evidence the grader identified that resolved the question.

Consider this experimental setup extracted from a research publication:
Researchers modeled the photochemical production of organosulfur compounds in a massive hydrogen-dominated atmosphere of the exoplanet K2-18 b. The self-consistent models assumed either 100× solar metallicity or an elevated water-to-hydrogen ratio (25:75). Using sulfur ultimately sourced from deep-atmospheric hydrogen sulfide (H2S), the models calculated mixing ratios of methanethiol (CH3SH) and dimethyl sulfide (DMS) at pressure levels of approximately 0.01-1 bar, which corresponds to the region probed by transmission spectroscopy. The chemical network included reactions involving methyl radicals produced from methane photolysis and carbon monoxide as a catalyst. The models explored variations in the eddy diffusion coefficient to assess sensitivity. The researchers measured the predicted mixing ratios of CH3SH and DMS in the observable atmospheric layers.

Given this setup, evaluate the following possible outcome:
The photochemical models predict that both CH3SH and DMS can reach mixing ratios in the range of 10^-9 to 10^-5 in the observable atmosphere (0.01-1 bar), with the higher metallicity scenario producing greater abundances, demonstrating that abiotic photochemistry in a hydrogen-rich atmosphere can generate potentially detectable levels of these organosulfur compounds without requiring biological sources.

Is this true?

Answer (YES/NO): NO